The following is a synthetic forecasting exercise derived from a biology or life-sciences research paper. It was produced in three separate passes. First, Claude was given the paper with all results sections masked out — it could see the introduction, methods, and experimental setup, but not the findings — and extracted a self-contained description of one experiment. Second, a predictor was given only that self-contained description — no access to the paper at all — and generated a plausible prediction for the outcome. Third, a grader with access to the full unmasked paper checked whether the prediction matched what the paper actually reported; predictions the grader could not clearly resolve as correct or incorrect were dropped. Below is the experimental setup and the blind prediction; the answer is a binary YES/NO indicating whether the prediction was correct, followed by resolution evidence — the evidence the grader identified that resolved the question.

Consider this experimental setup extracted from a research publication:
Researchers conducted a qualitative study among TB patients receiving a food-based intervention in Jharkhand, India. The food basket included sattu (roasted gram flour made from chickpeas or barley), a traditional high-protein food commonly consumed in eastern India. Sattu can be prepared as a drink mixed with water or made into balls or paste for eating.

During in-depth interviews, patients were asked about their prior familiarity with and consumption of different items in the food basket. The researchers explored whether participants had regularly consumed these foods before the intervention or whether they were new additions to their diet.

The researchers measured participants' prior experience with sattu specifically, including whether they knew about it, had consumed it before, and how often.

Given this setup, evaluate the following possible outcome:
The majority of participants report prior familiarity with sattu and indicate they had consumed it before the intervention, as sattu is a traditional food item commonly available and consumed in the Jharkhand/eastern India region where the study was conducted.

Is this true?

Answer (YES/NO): NO